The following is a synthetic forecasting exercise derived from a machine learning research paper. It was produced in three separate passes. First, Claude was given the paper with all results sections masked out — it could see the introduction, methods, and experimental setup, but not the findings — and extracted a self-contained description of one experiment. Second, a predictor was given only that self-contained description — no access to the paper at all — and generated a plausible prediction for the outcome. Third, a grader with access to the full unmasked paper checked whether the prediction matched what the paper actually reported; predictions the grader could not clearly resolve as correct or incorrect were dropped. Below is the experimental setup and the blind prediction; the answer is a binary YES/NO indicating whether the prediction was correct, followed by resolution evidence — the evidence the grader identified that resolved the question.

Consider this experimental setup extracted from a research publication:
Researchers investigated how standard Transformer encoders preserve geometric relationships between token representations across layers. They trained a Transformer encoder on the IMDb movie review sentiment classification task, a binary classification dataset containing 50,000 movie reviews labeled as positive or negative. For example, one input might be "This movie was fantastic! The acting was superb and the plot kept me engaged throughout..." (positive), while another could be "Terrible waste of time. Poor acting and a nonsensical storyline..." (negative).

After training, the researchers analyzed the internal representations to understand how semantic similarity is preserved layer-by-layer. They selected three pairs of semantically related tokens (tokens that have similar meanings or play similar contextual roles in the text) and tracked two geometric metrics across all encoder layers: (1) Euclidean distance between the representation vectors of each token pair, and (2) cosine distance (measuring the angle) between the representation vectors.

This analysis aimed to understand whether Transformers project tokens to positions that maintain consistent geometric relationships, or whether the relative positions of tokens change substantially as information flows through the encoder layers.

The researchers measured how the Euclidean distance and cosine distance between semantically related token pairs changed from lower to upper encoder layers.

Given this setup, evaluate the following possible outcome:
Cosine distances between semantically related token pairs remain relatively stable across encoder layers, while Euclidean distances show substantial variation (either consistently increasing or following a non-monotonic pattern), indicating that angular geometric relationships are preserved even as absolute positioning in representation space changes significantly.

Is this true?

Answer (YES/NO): YES